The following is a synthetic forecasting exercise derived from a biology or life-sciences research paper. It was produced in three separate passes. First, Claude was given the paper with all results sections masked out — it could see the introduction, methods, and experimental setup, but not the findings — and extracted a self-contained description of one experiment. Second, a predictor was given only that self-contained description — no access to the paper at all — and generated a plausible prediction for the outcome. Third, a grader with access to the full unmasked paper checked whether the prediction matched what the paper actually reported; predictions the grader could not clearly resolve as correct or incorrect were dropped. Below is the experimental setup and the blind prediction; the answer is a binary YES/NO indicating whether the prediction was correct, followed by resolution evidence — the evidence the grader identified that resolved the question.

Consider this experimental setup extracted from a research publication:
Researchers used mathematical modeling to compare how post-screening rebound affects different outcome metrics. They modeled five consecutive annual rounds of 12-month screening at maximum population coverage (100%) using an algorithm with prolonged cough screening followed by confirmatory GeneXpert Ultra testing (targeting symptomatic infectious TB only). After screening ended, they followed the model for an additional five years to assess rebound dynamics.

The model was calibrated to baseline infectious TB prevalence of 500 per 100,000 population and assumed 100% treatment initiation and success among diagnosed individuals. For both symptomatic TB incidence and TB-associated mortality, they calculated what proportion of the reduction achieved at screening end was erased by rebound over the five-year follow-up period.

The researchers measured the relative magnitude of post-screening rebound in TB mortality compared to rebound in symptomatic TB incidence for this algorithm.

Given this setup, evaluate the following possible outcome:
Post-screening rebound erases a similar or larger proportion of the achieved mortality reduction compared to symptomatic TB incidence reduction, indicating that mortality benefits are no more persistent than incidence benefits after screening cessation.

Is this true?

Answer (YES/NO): YES